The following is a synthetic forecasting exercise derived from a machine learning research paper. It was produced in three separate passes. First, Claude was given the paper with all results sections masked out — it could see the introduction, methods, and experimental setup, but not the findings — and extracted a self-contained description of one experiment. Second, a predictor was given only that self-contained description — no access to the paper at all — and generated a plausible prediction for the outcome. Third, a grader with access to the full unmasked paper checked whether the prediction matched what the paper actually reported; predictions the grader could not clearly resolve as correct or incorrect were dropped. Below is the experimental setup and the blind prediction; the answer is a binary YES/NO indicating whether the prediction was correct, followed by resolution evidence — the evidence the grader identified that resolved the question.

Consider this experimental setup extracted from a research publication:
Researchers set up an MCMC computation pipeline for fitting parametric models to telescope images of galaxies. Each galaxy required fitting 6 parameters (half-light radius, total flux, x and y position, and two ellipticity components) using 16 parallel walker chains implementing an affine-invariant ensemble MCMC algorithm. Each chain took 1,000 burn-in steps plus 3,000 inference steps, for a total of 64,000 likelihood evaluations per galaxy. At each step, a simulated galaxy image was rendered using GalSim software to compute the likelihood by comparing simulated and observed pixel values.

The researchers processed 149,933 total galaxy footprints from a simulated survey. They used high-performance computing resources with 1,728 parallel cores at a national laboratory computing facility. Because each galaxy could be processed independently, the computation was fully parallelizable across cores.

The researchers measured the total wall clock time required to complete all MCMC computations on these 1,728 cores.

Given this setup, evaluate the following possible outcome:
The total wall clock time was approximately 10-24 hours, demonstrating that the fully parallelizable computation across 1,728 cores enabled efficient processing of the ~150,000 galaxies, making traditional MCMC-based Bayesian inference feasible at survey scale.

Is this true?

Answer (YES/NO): NO